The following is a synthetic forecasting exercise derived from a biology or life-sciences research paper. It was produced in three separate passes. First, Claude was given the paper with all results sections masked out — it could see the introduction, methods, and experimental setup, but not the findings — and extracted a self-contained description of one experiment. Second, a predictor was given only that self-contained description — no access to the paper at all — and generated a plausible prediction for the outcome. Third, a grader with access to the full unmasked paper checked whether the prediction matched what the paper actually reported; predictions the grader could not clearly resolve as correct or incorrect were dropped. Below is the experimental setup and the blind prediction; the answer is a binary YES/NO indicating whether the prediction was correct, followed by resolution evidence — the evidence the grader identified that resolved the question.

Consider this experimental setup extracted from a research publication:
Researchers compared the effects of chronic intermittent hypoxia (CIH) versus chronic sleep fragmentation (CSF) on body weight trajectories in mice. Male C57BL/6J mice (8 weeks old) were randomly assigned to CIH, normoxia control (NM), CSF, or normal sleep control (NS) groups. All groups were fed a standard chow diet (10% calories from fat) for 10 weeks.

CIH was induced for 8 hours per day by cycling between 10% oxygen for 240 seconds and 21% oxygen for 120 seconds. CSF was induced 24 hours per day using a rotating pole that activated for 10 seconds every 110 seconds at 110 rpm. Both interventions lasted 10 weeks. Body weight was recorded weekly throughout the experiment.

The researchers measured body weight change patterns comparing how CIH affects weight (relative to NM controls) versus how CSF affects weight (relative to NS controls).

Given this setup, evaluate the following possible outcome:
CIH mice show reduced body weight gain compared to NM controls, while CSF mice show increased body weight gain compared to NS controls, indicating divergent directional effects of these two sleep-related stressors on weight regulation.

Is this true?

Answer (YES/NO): NO